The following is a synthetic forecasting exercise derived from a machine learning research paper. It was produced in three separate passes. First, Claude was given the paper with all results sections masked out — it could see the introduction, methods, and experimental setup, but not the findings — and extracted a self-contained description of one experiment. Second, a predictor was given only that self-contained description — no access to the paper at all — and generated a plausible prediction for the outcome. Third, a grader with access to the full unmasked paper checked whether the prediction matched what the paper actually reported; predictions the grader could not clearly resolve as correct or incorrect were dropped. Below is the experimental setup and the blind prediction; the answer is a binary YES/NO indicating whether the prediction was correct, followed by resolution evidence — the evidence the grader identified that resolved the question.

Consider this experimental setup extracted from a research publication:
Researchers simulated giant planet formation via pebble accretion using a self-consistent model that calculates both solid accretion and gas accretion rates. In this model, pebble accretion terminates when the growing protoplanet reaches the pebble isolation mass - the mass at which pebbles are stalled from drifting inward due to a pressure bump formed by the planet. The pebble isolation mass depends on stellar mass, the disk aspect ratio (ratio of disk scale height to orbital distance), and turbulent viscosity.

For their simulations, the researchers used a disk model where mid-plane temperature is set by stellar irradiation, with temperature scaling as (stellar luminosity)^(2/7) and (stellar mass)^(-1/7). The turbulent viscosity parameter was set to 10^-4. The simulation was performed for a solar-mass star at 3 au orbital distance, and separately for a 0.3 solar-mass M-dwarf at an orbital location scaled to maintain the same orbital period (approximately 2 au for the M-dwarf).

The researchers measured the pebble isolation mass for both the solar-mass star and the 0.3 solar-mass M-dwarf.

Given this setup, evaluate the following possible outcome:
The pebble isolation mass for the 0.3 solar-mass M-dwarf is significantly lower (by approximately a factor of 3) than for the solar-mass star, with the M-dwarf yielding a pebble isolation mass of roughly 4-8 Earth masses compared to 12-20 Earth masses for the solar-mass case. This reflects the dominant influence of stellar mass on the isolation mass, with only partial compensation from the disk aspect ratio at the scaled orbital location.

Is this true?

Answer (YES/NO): NO